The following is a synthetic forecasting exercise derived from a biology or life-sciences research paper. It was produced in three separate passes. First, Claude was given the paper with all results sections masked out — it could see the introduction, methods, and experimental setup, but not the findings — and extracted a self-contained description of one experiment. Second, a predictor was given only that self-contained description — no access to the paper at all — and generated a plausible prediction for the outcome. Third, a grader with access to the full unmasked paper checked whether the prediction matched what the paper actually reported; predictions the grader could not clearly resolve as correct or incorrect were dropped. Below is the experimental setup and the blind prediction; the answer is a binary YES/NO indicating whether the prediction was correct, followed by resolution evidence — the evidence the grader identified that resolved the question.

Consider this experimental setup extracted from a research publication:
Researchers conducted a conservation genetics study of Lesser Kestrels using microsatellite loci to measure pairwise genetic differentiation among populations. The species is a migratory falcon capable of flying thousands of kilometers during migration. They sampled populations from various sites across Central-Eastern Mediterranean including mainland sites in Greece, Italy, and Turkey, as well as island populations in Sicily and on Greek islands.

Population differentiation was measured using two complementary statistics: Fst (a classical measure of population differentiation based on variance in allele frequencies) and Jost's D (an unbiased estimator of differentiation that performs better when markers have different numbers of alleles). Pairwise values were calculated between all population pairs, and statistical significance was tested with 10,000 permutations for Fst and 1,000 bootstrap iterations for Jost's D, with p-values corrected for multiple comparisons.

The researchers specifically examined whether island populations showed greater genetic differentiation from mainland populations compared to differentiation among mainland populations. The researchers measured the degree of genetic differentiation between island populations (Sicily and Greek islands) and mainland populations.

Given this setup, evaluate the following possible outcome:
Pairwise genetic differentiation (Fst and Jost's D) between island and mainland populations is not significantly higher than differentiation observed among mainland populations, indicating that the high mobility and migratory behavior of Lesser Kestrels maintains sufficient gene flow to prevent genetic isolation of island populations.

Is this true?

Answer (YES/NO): NO